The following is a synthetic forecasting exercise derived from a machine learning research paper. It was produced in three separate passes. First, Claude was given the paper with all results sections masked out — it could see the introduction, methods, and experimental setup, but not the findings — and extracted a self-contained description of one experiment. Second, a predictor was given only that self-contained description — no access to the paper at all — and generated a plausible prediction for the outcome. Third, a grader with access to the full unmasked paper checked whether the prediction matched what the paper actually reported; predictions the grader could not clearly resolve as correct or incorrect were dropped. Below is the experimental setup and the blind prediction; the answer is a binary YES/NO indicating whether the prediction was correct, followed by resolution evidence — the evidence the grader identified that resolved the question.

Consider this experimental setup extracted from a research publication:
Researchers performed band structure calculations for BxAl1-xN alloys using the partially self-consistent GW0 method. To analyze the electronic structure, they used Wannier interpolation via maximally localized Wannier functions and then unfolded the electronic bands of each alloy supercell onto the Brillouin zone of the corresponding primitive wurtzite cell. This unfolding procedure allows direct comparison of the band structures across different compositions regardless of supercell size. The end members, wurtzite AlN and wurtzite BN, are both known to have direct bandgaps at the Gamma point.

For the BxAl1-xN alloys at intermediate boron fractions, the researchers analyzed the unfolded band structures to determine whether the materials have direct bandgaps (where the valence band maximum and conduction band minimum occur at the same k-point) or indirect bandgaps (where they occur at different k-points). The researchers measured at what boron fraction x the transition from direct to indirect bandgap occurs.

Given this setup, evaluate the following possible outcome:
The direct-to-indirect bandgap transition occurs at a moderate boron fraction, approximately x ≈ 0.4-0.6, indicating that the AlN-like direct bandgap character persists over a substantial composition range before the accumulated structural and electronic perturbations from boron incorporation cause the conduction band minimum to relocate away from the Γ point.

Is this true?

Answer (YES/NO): NO